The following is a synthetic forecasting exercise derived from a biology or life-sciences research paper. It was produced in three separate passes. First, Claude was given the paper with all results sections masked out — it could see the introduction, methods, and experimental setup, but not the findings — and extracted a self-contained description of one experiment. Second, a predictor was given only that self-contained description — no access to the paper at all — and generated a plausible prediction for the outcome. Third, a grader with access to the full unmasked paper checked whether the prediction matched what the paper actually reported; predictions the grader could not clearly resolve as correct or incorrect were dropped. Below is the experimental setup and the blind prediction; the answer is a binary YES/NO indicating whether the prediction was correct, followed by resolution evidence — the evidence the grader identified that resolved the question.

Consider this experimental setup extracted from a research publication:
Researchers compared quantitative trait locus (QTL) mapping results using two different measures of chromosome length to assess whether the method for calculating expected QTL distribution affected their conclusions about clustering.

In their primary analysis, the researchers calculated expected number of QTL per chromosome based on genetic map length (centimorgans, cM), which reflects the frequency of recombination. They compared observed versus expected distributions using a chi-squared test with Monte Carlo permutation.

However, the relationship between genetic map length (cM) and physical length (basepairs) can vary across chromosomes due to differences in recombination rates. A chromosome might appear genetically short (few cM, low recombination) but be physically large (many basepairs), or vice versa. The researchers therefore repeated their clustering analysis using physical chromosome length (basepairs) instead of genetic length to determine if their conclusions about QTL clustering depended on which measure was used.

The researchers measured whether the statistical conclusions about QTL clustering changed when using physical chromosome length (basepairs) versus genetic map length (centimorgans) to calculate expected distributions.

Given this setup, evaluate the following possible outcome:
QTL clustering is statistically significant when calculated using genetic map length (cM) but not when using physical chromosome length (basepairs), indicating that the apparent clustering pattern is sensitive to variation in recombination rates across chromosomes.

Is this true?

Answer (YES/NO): NO